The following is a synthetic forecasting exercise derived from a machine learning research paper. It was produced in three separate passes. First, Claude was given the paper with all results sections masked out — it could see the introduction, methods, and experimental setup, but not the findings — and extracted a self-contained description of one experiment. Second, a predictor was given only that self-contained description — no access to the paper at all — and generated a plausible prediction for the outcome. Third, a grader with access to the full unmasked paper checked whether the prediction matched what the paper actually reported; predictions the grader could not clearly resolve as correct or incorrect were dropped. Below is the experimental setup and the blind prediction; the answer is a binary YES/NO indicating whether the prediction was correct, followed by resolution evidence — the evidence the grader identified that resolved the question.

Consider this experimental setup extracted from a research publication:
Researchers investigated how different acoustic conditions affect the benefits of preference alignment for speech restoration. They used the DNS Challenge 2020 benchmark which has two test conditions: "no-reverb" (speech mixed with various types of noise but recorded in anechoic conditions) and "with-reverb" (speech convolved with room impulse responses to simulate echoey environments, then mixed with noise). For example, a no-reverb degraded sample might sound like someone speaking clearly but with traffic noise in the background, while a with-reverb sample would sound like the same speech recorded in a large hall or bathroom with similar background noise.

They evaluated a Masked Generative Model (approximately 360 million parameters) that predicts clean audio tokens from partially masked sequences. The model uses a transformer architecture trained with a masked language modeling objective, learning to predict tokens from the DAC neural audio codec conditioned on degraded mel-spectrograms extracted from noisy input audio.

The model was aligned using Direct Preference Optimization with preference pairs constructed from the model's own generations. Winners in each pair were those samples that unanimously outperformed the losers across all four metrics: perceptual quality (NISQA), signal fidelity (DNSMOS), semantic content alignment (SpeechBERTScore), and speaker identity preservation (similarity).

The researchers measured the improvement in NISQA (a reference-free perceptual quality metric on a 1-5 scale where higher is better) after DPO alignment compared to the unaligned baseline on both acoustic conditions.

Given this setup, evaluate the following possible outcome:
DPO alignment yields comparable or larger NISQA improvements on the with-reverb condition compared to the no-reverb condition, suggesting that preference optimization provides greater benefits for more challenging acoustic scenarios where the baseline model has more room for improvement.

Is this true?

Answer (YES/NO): YES